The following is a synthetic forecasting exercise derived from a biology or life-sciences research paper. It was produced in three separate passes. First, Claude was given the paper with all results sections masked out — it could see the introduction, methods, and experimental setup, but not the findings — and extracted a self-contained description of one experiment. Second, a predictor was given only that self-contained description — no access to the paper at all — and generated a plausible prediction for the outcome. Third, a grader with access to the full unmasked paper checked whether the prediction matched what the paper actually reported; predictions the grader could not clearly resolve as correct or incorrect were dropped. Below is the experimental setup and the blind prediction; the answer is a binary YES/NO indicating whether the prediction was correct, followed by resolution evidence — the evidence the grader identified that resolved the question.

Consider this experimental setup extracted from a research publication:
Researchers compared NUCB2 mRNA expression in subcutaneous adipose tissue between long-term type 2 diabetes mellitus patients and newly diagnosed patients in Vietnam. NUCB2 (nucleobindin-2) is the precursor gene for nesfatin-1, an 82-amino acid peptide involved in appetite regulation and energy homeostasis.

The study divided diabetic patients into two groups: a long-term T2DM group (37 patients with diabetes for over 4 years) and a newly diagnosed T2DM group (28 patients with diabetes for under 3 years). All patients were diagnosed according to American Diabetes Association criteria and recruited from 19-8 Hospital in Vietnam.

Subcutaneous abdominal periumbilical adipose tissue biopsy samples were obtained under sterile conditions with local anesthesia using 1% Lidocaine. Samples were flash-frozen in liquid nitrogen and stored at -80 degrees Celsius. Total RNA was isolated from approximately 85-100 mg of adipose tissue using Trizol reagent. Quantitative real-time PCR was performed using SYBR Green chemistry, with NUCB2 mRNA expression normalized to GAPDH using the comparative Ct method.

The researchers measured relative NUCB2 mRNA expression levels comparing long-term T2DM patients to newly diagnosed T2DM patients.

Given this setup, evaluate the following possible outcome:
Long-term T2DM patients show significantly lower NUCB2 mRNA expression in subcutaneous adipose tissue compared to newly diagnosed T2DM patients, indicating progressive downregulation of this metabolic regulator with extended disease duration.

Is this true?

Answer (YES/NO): NO